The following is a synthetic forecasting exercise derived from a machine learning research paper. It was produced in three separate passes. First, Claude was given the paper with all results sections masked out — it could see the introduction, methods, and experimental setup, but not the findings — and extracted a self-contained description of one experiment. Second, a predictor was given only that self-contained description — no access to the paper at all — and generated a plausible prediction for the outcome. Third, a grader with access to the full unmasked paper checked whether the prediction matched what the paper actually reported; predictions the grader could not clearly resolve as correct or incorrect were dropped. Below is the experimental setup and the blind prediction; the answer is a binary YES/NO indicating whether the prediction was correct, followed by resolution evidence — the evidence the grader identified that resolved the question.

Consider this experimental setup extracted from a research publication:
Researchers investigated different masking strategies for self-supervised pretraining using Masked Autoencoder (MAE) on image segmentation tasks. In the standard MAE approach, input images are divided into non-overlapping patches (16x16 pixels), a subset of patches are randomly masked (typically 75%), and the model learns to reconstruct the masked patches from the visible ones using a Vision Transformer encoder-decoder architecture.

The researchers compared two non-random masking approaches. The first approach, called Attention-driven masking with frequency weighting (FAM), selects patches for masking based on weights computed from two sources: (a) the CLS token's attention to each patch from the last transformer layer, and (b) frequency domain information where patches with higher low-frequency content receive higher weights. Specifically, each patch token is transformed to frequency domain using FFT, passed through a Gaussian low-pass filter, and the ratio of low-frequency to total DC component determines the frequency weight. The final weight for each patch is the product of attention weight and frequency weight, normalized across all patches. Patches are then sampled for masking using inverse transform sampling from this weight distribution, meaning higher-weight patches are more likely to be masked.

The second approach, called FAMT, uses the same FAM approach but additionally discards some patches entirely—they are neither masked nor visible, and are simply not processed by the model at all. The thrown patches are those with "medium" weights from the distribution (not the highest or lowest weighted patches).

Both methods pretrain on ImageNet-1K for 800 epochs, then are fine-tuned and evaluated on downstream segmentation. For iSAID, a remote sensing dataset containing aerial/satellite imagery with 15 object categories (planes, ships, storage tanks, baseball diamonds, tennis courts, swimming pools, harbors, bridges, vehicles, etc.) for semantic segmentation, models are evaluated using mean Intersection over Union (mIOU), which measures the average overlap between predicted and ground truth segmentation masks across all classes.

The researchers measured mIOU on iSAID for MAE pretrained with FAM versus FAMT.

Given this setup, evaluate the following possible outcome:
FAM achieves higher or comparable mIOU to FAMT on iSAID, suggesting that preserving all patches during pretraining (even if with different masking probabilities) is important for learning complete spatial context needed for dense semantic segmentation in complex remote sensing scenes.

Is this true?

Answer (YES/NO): YES